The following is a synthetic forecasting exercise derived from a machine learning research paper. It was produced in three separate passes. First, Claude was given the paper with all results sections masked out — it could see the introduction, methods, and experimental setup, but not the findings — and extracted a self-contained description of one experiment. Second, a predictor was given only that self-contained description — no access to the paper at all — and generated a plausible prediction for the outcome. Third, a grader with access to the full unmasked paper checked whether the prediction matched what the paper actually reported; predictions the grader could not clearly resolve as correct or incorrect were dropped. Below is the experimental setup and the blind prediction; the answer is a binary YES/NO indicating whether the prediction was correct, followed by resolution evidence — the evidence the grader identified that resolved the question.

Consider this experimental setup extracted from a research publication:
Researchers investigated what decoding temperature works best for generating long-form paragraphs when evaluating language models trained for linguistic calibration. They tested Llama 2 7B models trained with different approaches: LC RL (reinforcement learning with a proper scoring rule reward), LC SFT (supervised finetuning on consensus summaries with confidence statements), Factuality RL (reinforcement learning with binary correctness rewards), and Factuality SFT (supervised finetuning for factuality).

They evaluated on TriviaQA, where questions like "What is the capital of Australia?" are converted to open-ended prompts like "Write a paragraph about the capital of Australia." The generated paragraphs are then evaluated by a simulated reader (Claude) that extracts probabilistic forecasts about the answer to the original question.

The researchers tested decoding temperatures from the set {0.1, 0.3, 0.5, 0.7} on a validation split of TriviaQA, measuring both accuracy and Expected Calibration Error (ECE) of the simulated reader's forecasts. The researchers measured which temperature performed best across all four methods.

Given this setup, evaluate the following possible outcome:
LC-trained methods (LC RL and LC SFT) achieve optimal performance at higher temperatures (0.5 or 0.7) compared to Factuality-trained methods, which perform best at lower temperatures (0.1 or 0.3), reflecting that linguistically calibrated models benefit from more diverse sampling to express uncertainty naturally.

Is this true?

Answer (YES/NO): NO